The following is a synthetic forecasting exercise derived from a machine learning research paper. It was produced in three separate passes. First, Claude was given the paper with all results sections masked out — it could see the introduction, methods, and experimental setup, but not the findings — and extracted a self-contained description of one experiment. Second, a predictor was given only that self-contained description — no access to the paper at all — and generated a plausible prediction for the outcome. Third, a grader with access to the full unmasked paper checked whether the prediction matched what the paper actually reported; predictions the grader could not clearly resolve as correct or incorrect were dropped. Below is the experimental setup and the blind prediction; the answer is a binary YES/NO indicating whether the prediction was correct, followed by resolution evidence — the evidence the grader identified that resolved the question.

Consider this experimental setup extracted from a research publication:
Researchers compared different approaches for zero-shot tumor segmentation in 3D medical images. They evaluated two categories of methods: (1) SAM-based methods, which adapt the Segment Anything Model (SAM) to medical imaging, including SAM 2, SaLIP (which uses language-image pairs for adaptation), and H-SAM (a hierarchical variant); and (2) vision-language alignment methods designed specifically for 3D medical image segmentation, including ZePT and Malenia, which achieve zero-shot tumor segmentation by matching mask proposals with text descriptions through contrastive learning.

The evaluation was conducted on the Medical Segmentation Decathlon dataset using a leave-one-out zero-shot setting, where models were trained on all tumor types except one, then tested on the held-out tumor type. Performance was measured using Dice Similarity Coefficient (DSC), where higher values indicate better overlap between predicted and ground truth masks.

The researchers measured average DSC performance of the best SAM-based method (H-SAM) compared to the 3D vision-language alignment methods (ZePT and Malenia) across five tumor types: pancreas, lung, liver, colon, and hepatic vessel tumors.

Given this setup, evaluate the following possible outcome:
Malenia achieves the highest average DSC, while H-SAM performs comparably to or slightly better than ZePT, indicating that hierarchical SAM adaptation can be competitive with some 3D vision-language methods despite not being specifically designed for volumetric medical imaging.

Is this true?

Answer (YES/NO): NO